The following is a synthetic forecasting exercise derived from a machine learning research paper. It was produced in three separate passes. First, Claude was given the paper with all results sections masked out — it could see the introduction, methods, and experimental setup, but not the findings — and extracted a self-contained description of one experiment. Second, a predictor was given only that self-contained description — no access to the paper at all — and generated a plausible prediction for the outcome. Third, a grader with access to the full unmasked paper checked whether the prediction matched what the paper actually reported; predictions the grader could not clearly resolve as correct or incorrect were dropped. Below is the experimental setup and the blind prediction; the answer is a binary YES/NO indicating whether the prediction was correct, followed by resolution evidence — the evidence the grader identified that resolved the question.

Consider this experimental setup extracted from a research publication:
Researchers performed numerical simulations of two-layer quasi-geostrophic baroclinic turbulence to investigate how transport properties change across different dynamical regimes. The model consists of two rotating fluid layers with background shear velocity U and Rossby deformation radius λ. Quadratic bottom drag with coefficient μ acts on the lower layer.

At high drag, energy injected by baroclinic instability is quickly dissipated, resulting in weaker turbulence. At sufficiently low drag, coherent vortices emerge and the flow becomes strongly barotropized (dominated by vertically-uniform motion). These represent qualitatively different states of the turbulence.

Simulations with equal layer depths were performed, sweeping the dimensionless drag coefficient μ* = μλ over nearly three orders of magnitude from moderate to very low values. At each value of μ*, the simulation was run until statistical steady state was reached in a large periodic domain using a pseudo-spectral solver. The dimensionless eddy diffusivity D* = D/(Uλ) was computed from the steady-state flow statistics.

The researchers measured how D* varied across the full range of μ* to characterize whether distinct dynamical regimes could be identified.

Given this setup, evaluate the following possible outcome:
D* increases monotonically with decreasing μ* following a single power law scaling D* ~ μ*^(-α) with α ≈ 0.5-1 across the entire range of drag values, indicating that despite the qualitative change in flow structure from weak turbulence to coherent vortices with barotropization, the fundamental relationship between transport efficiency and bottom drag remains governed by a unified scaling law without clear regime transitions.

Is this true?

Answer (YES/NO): NO